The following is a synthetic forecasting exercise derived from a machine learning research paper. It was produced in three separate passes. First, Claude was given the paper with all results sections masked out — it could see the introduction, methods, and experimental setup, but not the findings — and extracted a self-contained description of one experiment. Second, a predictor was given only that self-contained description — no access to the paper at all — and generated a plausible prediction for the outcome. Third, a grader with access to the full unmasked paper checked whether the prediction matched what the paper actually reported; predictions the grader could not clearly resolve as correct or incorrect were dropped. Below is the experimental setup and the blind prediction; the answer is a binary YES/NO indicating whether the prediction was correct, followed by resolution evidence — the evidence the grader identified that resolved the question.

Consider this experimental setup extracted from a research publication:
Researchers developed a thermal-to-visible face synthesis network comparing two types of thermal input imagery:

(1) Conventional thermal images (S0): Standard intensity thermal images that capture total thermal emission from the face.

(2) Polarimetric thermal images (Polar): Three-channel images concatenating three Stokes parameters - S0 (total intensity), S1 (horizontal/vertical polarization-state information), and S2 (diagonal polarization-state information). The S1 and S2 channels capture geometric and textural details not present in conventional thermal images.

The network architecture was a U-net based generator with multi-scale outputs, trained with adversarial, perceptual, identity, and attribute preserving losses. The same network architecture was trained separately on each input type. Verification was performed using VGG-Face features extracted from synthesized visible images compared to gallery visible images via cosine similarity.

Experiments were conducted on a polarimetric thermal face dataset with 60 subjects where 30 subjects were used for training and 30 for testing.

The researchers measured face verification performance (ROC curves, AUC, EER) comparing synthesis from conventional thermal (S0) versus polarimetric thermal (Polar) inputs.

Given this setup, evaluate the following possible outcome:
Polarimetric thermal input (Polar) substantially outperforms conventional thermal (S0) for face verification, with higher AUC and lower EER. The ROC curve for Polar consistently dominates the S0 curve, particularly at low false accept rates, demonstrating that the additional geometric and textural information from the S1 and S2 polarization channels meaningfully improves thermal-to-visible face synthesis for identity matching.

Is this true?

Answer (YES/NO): YES